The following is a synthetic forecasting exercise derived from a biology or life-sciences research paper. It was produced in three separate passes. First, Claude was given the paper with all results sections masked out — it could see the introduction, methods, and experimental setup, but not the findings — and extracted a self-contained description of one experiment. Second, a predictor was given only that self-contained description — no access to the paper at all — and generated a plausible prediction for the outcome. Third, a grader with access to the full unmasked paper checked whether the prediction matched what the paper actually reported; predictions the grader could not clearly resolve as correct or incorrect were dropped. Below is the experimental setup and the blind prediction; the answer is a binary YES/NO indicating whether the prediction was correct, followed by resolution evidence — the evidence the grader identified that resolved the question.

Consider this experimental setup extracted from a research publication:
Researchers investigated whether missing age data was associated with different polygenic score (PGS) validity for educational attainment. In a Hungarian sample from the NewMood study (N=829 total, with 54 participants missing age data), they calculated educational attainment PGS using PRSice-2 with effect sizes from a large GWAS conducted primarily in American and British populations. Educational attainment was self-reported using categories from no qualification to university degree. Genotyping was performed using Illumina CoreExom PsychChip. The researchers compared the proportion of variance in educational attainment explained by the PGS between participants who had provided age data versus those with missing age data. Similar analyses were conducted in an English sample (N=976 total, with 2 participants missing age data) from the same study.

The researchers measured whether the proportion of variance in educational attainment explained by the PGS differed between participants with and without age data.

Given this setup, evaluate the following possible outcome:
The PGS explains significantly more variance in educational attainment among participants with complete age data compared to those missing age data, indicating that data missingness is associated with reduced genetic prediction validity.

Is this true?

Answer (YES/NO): NO